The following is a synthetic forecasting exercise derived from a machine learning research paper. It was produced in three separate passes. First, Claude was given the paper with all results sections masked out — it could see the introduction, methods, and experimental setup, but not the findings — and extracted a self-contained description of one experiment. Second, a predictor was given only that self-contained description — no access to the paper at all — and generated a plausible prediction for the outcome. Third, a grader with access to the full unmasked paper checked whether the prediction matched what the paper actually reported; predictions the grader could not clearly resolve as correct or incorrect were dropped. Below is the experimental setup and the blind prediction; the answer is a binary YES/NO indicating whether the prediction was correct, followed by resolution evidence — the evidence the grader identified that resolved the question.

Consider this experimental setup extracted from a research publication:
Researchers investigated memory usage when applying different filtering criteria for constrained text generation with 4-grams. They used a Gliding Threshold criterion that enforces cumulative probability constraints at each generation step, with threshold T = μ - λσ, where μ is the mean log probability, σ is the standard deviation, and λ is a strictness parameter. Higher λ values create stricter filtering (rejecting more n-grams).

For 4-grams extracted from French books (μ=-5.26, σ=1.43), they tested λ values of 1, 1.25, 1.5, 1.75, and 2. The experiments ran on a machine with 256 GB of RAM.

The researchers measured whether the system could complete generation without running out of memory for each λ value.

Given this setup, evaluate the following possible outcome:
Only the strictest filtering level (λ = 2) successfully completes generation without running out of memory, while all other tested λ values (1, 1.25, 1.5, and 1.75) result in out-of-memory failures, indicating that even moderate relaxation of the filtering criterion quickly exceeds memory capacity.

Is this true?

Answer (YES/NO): NO